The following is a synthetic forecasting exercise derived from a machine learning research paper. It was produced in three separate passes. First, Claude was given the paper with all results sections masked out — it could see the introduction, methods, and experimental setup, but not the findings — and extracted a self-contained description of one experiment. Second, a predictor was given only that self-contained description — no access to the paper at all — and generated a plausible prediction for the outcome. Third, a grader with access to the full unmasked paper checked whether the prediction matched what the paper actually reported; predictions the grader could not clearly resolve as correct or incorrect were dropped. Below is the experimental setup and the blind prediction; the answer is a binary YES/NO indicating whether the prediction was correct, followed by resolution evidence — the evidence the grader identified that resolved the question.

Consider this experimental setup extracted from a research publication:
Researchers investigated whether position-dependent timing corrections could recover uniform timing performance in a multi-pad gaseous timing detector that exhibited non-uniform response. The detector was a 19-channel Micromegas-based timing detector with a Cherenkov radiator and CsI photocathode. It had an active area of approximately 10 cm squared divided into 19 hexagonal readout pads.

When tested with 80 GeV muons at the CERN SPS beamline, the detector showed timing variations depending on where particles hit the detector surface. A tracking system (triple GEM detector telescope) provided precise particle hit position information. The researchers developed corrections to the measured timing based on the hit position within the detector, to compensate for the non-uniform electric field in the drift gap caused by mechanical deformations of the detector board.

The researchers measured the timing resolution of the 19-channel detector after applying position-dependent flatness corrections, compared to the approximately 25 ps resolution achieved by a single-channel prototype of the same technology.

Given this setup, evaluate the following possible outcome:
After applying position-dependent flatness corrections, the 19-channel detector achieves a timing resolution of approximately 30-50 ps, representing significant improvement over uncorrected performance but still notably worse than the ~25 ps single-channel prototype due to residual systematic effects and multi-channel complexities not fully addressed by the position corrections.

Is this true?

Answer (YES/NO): NO